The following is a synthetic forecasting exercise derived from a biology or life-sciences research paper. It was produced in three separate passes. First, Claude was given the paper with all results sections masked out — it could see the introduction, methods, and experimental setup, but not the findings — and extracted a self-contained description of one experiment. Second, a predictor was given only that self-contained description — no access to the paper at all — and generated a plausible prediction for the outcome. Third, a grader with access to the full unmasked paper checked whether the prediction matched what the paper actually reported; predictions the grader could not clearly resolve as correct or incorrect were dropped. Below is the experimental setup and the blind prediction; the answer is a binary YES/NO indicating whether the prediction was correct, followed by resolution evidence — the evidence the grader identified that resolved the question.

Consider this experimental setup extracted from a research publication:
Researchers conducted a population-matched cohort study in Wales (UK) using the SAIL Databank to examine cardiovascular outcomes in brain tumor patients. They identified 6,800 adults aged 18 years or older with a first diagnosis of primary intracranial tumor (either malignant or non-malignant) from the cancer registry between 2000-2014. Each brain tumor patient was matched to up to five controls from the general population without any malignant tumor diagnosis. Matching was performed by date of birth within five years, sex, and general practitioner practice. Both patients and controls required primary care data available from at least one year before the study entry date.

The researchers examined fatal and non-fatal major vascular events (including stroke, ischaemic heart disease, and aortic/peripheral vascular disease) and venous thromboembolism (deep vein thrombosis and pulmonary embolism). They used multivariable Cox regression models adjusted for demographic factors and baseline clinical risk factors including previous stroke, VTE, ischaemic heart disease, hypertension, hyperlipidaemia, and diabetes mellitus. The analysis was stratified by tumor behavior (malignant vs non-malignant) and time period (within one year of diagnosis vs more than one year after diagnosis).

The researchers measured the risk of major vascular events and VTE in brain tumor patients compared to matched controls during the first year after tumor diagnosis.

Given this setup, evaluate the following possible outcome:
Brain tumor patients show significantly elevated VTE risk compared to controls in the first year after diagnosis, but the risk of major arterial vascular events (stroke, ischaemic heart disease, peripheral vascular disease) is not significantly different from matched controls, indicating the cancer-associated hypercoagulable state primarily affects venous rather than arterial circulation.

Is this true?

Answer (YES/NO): NO